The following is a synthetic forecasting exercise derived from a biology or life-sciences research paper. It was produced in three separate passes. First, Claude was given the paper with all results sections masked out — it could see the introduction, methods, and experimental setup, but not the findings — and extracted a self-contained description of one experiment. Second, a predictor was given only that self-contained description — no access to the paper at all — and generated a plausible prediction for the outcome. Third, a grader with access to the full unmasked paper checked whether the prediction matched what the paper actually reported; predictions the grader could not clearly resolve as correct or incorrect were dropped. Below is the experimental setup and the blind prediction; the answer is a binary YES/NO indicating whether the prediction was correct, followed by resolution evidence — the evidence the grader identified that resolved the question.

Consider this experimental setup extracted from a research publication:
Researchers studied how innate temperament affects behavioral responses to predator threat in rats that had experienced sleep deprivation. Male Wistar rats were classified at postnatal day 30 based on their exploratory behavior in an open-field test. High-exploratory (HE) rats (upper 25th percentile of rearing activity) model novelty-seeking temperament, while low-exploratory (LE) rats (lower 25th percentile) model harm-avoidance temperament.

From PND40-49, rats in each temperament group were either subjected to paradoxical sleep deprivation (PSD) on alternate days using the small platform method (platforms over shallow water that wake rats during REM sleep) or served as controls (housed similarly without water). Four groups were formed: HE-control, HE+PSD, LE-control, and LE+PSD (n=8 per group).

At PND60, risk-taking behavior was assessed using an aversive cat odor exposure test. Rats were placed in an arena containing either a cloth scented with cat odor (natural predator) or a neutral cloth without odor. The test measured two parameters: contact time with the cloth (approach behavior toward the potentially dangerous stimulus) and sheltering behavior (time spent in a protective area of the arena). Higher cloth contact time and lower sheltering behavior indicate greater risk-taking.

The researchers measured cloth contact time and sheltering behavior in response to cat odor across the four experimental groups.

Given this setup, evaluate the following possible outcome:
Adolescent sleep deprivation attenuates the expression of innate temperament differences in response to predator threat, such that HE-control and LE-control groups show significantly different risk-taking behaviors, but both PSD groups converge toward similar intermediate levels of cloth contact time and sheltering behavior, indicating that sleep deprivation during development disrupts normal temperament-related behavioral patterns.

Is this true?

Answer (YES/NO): NO